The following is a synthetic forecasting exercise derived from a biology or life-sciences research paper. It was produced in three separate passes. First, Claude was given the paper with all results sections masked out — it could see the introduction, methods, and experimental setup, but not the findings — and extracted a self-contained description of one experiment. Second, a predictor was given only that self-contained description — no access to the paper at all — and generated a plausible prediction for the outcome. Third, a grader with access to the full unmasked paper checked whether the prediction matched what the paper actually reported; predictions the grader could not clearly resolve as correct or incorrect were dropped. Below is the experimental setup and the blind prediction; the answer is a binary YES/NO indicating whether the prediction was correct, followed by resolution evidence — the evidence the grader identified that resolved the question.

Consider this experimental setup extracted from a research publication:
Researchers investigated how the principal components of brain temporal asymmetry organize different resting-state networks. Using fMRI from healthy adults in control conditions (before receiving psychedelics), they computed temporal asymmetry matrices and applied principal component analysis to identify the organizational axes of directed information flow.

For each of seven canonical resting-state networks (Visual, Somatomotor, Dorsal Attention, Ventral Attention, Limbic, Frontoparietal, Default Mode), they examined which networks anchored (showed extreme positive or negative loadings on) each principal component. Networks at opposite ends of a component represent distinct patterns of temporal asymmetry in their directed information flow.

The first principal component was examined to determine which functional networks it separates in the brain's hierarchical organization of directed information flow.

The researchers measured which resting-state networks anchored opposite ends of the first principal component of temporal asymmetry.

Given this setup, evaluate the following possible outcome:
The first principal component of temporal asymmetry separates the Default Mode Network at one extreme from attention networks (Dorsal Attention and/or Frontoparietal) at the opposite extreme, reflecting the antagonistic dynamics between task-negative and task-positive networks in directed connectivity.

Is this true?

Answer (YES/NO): NO